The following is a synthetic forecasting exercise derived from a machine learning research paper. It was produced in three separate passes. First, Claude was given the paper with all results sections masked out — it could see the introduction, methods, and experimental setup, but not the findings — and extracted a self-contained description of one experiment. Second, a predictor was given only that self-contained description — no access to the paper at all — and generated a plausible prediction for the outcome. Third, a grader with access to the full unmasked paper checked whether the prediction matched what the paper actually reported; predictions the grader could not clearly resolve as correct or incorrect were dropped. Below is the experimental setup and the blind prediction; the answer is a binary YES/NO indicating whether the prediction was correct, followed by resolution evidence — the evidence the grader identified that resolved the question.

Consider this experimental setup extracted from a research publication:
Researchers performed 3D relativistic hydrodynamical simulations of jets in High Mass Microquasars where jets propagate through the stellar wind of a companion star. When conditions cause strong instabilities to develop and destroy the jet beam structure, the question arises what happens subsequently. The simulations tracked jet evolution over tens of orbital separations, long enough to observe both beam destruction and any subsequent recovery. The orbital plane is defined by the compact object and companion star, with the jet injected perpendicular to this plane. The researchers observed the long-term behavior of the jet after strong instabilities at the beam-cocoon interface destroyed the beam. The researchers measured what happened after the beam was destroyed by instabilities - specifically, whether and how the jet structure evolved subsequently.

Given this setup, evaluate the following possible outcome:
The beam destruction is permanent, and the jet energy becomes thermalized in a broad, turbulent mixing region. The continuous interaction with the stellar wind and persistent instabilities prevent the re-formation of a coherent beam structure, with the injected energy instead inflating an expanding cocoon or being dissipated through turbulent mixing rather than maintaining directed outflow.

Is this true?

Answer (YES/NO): NO